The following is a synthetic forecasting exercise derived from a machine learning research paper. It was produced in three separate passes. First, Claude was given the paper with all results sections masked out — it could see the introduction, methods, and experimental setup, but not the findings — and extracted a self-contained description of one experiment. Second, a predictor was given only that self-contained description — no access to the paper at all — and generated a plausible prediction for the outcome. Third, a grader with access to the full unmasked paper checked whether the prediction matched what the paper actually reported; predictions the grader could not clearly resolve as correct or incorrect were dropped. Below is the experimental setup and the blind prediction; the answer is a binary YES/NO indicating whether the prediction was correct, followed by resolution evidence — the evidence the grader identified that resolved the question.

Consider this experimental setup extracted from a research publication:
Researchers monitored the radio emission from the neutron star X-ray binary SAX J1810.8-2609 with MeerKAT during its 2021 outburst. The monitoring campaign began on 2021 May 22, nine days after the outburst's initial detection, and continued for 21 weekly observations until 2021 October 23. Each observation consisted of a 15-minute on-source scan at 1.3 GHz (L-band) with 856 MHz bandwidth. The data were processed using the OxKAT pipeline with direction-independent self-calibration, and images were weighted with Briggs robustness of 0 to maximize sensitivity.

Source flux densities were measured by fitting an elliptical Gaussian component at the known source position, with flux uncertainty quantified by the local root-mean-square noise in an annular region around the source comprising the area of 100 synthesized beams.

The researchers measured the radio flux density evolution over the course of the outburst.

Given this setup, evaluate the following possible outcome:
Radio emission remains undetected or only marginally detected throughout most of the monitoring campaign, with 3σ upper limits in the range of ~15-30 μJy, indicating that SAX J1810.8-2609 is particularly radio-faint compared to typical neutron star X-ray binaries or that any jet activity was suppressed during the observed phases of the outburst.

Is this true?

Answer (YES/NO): NO